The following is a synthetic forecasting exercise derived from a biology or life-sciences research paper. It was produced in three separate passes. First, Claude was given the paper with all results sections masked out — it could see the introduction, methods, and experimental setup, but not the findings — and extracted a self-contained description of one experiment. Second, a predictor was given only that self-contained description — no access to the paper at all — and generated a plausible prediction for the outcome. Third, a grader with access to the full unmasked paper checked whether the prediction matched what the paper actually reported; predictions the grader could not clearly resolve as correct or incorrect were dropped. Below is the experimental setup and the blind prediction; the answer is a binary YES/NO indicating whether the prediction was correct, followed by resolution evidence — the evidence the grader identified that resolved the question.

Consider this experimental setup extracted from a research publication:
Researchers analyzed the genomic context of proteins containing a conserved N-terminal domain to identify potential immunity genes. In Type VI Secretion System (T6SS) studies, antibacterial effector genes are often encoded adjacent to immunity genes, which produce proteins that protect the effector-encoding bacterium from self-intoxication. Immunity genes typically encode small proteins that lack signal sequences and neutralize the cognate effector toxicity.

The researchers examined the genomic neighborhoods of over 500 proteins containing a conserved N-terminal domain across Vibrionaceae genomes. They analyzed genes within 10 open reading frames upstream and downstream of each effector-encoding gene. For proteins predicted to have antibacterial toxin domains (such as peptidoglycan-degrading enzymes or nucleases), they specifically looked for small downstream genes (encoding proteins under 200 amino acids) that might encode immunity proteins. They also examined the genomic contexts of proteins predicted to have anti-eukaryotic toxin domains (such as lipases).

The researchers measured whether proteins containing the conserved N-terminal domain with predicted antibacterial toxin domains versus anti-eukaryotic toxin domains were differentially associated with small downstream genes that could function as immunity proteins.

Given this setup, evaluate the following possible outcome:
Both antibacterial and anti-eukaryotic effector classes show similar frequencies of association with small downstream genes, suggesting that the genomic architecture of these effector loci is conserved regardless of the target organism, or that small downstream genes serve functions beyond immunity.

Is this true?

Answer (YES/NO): NO